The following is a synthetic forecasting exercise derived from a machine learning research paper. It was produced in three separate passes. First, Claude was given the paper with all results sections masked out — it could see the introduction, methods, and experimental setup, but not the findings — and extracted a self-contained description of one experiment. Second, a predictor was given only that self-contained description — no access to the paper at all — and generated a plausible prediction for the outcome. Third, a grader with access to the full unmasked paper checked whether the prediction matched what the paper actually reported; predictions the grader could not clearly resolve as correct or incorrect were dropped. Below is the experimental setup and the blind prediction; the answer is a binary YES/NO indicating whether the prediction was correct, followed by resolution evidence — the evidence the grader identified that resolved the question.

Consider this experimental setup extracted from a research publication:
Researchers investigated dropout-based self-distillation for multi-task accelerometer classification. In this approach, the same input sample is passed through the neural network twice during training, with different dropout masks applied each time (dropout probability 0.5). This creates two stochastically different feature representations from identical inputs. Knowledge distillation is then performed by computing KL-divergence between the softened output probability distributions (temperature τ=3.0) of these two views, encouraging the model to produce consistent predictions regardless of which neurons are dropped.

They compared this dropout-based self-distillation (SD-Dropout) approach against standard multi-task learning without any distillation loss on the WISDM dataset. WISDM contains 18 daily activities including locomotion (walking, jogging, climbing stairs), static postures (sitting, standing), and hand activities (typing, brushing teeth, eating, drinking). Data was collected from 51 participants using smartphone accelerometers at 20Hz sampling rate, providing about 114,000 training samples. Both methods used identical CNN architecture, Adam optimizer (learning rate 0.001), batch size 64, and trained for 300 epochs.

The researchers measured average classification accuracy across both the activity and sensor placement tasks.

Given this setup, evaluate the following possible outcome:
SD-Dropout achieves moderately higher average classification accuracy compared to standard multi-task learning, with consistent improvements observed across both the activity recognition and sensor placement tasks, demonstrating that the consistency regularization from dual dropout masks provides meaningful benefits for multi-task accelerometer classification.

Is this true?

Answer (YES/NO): NO